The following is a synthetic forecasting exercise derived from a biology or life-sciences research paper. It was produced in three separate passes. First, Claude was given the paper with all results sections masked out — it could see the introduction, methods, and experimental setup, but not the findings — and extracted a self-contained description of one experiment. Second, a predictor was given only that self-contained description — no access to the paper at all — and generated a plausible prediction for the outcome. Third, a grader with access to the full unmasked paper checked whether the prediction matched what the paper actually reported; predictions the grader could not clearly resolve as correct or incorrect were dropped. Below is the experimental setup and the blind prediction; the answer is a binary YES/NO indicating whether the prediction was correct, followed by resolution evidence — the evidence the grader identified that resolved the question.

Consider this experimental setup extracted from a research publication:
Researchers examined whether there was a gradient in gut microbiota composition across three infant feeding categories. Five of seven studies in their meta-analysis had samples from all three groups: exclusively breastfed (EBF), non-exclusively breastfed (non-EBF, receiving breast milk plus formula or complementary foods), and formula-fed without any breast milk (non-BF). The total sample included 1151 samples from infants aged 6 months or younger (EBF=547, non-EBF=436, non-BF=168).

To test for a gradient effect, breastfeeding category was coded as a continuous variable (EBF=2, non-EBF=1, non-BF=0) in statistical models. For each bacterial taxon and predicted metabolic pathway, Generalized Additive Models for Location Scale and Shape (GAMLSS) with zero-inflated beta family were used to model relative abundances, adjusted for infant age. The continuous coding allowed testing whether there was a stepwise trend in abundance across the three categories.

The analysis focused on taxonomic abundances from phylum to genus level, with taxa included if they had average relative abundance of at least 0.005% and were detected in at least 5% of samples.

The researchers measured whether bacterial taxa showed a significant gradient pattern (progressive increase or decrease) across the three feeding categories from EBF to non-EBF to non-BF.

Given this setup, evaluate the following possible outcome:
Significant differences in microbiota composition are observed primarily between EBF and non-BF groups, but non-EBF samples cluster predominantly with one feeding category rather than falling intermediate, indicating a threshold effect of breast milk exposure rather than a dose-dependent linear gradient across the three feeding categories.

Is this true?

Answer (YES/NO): NO